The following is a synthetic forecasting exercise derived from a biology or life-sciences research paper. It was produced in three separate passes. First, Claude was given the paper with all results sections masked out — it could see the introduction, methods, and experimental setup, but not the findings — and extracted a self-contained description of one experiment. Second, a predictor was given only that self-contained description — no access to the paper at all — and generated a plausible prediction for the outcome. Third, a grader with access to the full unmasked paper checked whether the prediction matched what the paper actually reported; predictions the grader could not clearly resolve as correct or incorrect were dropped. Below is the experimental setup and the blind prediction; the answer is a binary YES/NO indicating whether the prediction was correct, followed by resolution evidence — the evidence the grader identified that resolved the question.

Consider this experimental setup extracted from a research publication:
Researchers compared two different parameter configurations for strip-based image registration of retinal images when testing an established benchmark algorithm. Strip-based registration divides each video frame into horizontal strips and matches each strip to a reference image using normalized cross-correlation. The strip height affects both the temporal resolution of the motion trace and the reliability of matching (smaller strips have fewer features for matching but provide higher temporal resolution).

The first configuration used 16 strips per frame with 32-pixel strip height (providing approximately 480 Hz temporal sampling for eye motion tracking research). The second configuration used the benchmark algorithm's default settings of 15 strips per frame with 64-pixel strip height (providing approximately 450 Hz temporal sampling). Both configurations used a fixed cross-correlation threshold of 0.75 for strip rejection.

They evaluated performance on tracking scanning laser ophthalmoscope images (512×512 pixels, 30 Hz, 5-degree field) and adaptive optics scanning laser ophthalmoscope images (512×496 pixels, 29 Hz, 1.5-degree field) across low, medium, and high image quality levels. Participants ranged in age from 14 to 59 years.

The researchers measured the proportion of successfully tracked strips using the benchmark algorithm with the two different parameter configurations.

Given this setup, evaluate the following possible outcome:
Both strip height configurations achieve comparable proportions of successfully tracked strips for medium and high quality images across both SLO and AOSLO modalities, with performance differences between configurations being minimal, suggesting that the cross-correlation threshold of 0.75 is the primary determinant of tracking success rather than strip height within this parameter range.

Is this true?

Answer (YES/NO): NO